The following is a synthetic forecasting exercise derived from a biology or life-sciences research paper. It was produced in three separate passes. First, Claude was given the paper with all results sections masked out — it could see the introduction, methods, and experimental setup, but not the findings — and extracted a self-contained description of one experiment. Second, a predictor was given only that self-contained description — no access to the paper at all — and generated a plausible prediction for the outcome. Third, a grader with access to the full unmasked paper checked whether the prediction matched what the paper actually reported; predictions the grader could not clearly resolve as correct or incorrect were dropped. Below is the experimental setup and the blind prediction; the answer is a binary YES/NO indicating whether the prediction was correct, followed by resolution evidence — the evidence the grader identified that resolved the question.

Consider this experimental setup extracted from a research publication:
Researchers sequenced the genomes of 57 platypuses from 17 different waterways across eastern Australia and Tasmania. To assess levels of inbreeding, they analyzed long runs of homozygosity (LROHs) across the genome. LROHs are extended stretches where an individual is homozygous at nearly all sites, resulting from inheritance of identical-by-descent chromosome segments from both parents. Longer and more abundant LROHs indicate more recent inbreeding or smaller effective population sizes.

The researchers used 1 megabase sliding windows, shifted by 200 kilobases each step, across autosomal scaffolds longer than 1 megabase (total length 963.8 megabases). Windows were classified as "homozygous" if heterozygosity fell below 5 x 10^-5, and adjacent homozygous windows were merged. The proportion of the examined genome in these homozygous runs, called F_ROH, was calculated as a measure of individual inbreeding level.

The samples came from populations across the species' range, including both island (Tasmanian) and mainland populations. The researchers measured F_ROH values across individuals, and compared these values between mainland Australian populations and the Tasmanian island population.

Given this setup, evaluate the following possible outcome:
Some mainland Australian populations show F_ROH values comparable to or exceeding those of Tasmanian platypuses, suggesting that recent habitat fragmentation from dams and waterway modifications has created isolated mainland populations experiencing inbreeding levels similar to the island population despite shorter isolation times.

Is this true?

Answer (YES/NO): NO